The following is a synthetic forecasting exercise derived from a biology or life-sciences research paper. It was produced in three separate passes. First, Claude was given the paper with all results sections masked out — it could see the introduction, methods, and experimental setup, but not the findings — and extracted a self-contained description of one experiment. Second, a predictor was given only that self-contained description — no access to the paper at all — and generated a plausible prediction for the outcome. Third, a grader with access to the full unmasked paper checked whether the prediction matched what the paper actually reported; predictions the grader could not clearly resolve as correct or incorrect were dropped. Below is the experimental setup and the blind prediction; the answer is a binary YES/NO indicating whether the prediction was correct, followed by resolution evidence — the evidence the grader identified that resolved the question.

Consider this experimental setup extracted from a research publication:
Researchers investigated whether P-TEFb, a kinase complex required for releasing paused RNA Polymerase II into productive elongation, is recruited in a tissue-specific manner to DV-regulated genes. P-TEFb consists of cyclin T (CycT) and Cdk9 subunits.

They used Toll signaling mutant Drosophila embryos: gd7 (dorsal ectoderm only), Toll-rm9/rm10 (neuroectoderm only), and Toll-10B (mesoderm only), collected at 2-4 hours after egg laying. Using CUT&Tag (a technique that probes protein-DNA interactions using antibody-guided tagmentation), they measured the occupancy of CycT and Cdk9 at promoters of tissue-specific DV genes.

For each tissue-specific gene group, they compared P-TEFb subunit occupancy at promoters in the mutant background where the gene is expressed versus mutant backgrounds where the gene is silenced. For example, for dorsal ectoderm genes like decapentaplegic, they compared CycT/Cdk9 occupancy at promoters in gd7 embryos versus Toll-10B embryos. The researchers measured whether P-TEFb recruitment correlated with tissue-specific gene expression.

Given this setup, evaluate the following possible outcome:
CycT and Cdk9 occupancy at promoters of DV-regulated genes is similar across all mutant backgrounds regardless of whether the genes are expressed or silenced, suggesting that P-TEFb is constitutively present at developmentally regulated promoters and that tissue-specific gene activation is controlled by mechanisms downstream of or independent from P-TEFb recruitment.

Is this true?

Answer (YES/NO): NO